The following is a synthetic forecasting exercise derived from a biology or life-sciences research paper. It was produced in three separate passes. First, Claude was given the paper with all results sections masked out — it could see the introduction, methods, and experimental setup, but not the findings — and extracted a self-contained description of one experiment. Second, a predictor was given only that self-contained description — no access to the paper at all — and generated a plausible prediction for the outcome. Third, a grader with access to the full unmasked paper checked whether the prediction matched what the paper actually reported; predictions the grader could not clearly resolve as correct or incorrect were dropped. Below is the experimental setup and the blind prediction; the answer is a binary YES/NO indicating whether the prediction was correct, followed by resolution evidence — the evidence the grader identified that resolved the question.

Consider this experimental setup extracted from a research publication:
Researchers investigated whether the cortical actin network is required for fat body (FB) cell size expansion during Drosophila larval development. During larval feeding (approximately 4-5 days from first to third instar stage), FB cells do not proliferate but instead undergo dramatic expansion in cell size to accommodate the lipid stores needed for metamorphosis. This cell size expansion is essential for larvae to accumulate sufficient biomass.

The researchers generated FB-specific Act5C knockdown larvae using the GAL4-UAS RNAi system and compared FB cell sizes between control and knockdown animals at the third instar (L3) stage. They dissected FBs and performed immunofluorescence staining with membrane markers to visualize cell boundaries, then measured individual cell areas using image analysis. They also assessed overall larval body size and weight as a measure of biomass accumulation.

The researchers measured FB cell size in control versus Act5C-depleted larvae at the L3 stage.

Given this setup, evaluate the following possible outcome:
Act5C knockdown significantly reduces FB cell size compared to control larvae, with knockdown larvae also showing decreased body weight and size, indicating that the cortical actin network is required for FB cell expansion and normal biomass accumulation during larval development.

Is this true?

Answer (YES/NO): YES